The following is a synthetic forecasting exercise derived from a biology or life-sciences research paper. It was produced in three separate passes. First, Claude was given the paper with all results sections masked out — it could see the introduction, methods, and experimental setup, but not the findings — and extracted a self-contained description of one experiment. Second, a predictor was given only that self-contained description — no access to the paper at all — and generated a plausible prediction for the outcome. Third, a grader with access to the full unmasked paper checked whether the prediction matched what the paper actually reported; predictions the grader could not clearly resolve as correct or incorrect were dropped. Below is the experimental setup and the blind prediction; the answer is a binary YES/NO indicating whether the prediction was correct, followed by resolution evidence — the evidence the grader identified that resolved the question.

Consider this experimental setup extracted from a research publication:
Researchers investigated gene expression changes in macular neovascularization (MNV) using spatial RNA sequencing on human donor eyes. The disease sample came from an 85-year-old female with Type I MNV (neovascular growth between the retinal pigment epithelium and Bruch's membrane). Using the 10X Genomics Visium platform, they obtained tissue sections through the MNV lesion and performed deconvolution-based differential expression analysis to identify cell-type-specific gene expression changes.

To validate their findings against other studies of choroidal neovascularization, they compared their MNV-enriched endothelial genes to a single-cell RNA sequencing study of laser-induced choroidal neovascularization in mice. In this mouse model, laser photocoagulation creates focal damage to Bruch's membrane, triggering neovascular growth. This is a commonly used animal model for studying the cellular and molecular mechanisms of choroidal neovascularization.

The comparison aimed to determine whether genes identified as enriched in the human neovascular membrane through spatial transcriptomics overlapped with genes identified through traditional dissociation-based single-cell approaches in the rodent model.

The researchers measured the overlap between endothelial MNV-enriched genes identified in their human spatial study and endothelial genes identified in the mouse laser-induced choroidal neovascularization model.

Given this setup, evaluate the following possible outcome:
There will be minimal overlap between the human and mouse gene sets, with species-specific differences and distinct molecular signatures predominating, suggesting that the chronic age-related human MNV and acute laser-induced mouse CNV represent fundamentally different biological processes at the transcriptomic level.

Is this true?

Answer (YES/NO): NO